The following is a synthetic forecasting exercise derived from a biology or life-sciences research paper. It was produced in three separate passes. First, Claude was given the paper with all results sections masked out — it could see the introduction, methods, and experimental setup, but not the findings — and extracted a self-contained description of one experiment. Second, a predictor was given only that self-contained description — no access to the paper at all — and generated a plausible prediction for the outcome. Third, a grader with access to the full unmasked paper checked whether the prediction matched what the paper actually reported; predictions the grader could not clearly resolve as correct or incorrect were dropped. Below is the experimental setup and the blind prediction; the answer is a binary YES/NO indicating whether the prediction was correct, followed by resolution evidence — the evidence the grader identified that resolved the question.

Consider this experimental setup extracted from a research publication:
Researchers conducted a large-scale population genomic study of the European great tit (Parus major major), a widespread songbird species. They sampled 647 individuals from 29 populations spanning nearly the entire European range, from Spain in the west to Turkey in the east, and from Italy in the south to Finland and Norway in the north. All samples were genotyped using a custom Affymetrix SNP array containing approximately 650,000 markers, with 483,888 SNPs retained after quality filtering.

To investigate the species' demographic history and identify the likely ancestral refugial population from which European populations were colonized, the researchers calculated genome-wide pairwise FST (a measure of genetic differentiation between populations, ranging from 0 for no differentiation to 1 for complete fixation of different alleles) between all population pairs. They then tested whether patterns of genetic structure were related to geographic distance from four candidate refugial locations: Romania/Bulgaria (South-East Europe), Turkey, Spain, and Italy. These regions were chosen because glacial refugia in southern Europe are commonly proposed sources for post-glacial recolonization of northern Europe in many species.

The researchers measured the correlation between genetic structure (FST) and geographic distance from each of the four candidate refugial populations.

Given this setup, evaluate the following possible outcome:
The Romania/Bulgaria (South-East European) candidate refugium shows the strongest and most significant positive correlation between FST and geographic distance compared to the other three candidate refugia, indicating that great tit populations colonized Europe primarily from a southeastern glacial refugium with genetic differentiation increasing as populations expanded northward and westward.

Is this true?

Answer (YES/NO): NO